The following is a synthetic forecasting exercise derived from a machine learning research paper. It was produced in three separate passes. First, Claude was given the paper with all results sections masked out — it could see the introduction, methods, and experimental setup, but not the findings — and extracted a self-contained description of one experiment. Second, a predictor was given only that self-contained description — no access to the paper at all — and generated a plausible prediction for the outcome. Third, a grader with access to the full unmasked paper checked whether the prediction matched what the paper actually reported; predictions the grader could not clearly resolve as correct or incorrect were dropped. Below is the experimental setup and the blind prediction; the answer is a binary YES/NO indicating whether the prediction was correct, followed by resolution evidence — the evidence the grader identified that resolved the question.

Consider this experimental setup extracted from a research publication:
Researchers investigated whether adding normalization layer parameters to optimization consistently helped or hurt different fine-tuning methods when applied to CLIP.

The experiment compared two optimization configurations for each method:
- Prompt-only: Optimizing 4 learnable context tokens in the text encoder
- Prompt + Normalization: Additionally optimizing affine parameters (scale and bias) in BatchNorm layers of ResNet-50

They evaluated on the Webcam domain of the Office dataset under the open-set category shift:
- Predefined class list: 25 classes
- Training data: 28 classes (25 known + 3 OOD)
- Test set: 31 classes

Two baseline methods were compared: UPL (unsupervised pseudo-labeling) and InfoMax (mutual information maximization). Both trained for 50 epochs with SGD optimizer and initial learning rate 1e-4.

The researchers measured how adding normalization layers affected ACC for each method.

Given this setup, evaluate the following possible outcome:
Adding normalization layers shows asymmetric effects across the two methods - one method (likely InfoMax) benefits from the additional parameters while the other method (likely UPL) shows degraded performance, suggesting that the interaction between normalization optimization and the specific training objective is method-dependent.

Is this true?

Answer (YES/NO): NO